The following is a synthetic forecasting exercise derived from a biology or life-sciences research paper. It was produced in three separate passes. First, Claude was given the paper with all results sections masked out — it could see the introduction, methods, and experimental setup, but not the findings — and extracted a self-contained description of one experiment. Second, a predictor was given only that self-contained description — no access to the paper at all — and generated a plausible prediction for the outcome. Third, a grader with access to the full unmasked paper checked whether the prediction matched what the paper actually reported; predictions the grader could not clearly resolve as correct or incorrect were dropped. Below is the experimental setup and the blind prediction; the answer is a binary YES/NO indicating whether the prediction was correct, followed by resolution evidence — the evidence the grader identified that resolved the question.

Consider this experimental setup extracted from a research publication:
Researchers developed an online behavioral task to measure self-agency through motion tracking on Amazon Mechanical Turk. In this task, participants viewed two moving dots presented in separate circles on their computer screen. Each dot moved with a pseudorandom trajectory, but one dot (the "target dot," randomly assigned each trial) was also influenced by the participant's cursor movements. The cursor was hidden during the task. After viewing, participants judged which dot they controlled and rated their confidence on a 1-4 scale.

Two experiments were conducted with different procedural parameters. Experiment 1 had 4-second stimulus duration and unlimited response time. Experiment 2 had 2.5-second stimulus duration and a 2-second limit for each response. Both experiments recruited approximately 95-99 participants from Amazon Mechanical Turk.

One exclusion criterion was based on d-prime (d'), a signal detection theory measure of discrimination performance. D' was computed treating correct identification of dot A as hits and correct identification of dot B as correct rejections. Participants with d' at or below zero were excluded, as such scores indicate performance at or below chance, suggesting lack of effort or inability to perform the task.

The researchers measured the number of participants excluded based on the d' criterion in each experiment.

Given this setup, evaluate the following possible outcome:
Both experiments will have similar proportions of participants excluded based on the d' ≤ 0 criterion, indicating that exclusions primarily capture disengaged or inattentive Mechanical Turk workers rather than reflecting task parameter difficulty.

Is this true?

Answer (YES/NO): NO